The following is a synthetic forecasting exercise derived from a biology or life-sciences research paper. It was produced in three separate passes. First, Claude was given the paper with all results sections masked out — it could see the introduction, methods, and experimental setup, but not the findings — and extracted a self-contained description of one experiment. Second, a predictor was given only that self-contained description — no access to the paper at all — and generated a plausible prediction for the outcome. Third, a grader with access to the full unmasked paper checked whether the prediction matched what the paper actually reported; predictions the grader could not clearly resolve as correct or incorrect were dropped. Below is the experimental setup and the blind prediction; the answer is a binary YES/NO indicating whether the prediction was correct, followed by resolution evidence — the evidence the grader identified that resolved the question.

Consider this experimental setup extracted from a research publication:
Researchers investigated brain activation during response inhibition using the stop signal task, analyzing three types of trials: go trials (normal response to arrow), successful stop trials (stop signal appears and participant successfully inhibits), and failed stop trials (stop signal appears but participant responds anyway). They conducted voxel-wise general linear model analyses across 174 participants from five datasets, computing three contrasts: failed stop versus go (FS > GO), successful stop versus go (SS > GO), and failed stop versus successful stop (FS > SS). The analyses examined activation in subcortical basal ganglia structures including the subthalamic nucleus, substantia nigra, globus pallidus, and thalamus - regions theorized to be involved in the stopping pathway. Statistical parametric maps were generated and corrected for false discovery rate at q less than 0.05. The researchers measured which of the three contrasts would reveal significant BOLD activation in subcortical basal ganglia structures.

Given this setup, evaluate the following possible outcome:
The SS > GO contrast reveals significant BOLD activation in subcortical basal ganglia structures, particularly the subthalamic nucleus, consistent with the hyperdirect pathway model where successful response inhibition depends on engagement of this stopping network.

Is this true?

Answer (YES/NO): NO